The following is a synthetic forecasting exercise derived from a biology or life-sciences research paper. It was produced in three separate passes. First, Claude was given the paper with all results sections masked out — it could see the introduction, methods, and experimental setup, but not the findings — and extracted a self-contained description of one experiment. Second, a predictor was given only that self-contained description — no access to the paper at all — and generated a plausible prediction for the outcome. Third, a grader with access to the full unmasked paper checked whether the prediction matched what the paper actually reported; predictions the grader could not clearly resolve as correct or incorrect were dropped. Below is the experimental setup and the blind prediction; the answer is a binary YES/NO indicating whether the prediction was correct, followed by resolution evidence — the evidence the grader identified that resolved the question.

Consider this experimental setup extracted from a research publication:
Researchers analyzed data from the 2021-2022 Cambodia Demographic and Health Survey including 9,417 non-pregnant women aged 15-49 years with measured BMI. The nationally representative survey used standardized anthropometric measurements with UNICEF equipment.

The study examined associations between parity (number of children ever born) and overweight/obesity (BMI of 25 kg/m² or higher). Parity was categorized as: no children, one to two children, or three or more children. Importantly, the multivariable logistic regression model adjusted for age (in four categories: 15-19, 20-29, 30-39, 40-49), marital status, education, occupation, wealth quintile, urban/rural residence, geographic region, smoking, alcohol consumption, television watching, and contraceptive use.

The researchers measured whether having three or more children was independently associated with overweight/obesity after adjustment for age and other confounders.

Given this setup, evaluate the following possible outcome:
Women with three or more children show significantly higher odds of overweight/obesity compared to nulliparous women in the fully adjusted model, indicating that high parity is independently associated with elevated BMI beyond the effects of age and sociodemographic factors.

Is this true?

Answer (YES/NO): YES